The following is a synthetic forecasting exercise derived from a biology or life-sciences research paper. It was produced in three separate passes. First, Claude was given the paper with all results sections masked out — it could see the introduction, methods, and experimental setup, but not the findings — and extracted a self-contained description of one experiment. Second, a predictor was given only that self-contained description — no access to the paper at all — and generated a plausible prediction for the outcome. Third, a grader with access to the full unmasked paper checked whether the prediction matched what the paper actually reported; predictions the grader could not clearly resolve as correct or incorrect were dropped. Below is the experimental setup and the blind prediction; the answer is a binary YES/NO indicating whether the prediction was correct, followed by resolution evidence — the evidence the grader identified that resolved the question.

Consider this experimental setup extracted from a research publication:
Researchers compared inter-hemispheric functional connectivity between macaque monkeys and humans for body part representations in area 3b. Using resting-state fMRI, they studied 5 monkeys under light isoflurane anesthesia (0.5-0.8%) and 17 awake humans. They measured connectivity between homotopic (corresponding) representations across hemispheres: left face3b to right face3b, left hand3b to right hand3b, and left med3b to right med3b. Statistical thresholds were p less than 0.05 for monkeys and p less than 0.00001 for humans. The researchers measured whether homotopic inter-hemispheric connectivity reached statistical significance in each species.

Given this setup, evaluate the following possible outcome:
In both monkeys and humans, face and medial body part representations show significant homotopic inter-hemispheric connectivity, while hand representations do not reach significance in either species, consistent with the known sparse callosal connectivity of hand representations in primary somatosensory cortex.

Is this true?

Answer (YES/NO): NO